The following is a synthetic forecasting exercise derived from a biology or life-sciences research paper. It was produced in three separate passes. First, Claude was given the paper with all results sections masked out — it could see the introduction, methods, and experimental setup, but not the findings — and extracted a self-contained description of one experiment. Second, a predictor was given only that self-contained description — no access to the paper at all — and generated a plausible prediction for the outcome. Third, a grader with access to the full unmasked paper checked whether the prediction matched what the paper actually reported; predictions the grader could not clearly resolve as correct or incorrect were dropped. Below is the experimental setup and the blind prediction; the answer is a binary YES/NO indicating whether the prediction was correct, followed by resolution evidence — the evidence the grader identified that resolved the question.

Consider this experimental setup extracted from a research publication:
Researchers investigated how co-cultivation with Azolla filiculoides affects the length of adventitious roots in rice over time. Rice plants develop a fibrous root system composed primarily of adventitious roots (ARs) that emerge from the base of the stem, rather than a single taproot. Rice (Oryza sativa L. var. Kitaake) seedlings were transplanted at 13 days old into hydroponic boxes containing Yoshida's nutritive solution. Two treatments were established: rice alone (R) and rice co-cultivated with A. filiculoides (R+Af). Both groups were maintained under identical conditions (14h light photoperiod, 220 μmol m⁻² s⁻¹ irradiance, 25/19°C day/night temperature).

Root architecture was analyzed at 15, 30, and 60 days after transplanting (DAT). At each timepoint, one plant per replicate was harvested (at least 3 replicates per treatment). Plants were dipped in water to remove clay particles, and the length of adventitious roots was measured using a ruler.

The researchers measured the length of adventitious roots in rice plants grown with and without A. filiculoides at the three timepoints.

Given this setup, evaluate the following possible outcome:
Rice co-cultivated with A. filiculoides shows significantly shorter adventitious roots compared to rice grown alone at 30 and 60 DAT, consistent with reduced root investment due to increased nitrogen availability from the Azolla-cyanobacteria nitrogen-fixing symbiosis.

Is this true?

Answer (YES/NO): NO